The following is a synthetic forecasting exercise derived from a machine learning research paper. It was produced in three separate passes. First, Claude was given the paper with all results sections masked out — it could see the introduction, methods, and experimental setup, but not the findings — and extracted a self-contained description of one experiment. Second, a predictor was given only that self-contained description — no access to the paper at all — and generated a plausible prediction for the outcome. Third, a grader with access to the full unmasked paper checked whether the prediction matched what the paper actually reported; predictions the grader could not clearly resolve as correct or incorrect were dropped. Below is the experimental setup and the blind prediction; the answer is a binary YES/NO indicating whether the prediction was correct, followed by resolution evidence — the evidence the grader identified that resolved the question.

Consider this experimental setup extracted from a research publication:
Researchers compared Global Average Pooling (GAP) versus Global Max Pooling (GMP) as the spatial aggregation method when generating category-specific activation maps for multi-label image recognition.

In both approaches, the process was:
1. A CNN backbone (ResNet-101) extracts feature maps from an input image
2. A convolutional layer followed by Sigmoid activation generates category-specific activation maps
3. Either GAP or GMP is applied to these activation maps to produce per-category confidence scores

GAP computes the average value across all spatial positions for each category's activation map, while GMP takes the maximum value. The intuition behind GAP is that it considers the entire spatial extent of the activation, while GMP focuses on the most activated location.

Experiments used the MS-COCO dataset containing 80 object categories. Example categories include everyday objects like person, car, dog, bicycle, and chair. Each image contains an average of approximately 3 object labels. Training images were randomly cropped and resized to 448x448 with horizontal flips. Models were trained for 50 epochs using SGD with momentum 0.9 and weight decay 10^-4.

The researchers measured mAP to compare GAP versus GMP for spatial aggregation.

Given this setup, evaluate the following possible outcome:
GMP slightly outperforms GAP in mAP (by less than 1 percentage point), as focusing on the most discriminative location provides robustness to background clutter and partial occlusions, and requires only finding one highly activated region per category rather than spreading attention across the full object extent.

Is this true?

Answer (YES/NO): NO